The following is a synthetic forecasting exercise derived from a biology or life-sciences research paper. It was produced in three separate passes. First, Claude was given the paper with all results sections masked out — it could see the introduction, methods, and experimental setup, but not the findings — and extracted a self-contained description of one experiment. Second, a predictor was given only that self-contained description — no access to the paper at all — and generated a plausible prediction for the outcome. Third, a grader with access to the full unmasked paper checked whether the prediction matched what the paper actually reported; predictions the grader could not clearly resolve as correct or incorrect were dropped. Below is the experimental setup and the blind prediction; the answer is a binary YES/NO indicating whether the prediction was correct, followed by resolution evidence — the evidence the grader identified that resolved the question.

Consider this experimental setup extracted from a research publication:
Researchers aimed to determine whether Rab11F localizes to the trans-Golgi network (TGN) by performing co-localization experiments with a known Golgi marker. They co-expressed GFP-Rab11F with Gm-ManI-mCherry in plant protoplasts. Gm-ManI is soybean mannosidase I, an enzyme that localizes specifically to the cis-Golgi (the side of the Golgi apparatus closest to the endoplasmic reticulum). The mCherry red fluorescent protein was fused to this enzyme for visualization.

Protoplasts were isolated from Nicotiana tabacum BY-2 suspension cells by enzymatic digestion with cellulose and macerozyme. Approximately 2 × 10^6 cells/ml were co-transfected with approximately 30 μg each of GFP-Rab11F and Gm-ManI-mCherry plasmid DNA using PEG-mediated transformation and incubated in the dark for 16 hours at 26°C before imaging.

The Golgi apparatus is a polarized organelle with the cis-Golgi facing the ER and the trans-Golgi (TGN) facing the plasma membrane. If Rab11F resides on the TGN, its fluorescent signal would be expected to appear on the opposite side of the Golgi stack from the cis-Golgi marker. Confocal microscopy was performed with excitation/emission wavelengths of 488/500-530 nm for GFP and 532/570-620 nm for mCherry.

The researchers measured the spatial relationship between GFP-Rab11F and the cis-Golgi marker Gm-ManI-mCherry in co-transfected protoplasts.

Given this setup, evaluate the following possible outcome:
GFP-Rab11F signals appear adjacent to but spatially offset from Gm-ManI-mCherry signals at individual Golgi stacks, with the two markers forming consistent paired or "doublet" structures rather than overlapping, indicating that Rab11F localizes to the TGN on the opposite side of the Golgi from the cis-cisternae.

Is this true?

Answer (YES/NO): NO